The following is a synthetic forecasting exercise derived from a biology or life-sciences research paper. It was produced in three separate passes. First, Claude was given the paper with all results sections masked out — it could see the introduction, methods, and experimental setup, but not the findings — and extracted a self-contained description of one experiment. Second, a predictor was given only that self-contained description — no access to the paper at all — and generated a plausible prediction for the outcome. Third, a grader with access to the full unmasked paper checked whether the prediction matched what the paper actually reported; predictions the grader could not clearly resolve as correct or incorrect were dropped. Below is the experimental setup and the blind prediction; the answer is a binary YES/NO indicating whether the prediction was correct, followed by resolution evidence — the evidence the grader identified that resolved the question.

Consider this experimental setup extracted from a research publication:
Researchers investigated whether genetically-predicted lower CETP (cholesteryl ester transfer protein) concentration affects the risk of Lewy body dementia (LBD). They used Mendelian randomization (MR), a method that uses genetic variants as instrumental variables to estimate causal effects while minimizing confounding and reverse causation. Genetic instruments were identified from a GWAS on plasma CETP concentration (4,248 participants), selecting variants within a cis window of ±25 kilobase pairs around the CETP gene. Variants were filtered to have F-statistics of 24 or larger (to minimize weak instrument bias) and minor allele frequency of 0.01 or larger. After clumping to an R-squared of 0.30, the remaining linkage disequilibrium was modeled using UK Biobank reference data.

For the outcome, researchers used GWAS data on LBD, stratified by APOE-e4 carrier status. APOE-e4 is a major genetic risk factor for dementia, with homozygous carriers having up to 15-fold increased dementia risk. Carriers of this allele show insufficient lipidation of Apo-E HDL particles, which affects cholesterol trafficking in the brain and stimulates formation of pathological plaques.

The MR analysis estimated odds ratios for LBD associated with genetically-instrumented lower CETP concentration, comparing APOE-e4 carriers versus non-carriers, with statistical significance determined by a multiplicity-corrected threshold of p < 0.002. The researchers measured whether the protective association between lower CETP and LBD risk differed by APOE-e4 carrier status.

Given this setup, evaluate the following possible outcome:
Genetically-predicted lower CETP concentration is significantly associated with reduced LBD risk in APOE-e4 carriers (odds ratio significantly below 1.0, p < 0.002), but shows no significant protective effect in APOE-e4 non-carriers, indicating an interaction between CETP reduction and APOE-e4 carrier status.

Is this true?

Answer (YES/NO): YES